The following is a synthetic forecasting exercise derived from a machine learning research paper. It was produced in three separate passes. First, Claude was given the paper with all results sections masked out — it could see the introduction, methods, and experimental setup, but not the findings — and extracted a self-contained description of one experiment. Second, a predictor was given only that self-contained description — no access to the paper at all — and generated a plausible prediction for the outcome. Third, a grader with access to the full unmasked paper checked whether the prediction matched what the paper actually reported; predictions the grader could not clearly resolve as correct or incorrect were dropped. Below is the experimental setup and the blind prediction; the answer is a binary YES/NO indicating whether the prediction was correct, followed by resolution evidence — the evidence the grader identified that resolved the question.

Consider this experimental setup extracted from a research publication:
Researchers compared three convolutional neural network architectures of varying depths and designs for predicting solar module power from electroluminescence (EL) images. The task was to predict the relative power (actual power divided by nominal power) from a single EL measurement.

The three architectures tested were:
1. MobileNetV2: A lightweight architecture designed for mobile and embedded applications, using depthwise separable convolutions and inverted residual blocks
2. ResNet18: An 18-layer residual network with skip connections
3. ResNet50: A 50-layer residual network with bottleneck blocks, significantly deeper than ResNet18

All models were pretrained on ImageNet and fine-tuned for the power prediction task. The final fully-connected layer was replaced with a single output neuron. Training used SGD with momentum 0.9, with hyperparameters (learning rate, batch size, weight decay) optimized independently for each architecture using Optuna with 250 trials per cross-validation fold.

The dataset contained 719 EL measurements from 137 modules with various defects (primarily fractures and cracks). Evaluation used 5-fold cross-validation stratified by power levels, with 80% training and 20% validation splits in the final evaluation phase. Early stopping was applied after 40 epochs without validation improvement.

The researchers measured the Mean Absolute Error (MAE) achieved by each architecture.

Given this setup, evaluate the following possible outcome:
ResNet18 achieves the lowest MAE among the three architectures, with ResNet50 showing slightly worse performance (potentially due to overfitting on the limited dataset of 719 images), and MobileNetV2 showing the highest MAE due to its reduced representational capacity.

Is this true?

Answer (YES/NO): NO